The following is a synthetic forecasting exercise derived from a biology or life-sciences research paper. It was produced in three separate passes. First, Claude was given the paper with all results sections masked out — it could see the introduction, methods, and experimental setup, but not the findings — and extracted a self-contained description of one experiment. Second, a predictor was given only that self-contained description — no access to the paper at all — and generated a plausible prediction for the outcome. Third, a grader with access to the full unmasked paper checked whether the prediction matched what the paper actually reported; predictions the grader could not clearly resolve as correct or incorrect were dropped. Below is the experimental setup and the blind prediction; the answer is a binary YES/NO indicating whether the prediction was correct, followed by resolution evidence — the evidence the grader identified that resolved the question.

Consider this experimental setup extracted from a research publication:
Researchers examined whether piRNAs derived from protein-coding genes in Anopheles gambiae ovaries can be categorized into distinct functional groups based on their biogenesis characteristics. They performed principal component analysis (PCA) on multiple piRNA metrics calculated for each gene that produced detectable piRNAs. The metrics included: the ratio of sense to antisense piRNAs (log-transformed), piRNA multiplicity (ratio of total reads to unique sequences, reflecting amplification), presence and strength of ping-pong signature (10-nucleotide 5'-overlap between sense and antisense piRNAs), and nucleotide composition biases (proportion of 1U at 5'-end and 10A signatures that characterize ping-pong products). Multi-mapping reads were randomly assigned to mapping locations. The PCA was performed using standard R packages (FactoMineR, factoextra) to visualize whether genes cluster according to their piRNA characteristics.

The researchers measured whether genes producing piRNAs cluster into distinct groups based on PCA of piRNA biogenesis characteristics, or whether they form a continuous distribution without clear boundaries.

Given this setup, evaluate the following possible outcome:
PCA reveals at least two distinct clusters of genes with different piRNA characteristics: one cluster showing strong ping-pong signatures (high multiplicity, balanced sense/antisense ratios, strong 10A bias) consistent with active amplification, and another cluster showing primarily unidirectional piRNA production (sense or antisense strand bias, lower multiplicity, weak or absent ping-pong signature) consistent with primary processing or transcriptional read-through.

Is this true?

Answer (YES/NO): YES